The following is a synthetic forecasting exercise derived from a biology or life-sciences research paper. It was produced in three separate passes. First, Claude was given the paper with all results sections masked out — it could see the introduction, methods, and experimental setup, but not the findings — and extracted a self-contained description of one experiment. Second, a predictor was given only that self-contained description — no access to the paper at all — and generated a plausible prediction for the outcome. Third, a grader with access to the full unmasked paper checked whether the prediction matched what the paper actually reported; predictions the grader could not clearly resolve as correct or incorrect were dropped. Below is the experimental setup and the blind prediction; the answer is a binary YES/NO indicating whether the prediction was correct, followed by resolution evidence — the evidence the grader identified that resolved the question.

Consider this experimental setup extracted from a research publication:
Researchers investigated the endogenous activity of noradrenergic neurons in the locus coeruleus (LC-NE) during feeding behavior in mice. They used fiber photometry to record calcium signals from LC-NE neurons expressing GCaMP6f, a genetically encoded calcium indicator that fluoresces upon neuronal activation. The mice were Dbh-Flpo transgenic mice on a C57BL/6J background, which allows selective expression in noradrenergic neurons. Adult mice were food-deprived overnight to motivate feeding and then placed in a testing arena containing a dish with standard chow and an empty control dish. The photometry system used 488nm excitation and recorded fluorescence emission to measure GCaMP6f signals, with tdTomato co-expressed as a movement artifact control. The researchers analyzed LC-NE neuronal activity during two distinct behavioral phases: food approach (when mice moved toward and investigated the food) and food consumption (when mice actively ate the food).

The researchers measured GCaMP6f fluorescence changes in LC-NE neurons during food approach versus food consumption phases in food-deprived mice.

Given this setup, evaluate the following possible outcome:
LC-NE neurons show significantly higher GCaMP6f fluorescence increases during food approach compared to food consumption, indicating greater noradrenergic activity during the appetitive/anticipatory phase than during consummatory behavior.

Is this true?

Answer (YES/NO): YES